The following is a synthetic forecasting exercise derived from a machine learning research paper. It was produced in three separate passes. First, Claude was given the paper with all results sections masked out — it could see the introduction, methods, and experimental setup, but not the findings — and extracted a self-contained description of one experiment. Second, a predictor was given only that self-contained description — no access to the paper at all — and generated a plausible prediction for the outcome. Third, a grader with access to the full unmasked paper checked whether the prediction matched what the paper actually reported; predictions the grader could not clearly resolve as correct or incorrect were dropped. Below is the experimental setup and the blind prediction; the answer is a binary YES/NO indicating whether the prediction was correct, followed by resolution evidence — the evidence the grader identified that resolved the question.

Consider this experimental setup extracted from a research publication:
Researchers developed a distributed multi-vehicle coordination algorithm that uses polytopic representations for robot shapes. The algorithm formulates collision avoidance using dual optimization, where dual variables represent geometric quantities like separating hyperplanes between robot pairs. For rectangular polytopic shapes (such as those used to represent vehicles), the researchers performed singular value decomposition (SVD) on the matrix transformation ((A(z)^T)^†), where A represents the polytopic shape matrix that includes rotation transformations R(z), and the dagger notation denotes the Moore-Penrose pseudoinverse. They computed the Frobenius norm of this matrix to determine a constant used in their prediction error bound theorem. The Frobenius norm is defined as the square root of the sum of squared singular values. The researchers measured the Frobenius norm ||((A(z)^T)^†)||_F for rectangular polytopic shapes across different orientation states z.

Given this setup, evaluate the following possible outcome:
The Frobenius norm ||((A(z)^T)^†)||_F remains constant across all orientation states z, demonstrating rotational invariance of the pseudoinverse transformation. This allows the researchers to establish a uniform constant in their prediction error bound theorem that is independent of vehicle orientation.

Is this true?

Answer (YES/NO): YES